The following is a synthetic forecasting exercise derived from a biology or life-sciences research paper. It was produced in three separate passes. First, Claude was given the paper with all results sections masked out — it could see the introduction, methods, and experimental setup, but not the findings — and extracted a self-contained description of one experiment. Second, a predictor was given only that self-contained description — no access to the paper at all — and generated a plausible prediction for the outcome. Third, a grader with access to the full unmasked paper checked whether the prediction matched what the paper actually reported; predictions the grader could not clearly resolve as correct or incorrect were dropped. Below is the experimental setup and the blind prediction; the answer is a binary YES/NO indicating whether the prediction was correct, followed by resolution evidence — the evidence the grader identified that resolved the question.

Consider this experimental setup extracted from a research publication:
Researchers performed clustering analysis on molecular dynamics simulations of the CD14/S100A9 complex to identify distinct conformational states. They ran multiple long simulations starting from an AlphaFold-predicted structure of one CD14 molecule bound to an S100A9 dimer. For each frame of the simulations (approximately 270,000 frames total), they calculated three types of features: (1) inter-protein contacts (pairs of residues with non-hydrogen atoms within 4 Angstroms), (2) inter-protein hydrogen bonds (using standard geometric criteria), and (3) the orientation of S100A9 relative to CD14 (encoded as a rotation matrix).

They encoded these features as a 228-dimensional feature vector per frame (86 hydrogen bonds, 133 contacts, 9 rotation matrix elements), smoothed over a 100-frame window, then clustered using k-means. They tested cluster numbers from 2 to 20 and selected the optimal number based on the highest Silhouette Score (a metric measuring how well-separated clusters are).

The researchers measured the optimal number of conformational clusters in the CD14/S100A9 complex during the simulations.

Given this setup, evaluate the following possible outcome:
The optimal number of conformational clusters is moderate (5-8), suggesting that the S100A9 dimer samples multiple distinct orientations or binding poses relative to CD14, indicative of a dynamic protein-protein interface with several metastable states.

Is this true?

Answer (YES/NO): NO